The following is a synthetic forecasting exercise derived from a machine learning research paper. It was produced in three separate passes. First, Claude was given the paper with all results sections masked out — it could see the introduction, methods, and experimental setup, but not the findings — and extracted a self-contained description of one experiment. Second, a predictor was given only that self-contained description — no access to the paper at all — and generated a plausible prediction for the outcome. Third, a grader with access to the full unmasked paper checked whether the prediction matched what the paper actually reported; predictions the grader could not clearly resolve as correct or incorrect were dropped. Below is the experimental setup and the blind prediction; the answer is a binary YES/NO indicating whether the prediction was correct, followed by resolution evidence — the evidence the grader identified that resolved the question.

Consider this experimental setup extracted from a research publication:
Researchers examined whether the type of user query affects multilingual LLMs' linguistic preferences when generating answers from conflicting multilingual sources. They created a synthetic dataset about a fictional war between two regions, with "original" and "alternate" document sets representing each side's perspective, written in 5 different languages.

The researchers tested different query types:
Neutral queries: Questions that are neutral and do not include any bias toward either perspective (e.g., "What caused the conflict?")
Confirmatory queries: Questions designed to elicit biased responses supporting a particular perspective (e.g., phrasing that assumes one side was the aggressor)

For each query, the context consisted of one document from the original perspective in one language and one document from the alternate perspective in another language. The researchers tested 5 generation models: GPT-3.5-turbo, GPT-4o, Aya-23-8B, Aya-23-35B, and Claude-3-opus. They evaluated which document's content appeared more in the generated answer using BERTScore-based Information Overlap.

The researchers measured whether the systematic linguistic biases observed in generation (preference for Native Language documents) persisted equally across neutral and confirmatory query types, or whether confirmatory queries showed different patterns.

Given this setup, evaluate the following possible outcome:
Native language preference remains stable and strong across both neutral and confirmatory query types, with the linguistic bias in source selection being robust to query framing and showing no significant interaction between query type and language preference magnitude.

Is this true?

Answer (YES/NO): YES